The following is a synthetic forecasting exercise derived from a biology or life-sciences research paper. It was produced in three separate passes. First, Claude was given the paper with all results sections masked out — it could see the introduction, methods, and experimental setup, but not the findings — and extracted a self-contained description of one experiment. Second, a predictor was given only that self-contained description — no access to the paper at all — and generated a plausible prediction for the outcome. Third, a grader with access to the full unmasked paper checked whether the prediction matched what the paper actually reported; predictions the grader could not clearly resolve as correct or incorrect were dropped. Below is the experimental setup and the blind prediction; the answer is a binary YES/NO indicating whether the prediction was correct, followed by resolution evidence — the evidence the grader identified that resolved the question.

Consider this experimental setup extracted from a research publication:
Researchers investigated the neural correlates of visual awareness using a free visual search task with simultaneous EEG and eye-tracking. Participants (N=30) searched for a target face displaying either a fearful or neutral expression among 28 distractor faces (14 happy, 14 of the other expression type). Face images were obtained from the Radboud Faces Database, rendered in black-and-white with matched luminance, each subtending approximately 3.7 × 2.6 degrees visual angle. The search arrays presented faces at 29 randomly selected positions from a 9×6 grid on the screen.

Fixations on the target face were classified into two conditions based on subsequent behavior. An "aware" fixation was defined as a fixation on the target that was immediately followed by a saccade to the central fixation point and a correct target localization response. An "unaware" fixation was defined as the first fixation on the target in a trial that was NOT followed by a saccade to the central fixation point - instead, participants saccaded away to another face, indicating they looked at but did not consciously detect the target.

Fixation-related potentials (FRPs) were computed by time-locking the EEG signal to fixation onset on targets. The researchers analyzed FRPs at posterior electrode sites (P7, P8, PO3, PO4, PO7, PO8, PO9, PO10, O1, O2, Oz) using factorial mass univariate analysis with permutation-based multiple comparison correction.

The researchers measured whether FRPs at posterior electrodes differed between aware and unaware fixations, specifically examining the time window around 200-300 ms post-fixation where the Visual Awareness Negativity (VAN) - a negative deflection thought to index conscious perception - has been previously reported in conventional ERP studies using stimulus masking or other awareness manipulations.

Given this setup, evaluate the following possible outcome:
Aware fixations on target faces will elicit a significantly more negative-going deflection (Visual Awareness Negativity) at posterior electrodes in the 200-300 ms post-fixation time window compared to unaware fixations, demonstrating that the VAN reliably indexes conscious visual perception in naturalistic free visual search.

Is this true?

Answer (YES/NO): YES